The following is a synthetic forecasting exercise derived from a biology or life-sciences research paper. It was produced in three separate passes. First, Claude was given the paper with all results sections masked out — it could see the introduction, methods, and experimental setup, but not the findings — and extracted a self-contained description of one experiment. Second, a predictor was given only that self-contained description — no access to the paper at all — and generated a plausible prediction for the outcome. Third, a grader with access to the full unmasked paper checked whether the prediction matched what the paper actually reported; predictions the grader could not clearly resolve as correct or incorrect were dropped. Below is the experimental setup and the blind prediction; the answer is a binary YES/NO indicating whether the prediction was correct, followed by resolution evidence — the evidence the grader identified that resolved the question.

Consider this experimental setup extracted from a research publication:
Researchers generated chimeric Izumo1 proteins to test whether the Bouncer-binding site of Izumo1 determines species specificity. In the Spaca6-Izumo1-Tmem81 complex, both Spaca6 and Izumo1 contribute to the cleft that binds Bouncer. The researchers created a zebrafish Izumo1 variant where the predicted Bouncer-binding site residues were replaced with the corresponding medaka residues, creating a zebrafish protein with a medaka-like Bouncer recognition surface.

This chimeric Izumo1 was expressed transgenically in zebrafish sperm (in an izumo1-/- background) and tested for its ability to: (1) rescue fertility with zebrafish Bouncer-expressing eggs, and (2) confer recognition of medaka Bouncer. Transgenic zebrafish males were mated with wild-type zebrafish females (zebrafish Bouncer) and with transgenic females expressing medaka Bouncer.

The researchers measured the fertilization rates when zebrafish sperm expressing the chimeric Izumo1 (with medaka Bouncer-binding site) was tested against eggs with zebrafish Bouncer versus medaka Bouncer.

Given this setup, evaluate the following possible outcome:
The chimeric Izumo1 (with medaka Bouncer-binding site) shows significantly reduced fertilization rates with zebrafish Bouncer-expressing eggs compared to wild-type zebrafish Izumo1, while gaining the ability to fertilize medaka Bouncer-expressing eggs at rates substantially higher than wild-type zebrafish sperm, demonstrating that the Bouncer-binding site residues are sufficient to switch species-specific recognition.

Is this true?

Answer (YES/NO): NO